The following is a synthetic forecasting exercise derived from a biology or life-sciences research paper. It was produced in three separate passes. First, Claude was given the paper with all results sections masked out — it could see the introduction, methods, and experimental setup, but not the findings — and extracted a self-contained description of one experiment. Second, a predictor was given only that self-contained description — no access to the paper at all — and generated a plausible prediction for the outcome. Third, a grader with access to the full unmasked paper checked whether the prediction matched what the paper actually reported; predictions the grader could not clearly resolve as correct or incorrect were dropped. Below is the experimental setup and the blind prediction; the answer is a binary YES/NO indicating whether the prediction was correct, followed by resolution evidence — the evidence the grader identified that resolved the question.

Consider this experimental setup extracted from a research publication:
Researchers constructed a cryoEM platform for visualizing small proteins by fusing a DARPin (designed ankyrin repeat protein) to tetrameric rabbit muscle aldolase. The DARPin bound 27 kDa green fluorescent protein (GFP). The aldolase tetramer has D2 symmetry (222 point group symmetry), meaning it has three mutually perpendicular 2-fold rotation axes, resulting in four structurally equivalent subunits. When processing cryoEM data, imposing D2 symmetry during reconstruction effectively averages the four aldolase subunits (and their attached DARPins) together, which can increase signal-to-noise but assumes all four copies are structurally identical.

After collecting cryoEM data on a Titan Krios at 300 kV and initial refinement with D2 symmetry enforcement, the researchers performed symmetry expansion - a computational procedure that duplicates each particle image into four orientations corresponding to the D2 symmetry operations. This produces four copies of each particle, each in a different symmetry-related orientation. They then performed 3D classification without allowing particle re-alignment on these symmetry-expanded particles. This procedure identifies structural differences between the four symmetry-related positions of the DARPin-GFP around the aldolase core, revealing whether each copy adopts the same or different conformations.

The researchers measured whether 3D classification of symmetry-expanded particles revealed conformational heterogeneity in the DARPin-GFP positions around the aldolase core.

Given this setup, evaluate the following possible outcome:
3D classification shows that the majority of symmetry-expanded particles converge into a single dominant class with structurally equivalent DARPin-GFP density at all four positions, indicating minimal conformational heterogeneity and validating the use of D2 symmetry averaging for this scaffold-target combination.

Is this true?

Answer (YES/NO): NO